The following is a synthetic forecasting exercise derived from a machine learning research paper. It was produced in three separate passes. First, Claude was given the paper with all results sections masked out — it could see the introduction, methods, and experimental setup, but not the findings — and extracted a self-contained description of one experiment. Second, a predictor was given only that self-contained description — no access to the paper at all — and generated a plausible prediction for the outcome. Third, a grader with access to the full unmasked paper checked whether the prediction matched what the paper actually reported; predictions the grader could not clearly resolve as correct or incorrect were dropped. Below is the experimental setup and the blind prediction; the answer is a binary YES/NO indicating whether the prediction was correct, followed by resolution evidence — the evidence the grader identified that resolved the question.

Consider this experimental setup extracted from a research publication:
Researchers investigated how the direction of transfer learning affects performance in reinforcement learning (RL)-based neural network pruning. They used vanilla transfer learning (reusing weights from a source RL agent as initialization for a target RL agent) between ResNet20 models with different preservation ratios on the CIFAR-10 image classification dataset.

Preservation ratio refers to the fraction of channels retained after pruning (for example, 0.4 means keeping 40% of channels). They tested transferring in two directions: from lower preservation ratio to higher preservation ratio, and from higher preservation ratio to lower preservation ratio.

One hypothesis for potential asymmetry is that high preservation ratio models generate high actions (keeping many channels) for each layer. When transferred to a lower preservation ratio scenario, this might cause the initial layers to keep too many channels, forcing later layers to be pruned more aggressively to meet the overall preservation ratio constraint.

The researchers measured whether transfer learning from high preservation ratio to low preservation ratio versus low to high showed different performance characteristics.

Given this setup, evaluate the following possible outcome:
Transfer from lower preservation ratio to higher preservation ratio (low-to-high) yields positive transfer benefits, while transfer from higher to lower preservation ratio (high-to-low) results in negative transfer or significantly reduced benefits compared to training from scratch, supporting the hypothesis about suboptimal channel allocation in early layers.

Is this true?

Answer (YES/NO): YES